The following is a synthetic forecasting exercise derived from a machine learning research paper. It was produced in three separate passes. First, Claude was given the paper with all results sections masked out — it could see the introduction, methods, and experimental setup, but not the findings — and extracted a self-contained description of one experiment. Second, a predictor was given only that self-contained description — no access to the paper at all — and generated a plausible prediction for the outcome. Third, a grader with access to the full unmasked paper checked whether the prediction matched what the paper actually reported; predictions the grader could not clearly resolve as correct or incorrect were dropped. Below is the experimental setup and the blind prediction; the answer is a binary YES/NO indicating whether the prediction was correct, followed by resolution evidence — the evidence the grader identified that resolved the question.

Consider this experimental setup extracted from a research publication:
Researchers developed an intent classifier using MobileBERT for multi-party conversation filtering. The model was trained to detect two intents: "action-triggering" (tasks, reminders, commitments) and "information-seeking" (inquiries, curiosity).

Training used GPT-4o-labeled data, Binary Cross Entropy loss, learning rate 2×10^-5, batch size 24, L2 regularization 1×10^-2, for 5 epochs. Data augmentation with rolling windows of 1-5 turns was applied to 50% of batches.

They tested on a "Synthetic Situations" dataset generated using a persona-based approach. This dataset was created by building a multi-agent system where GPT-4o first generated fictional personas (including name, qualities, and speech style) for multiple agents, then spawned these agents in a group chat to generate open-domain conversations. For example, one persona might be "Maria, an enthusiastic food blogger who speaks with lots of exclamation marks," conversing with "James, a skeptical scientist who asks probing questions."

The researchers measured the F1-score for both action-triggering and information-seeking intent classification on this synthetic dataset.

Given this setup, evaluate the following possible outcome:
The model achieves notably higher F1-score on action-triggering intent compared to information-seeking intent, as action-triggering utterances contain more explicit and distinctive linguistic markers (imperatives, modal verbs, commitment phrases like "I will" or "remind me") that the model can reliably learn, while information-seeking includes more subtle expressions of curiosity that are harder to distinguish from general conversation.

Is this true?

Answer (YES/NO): YES